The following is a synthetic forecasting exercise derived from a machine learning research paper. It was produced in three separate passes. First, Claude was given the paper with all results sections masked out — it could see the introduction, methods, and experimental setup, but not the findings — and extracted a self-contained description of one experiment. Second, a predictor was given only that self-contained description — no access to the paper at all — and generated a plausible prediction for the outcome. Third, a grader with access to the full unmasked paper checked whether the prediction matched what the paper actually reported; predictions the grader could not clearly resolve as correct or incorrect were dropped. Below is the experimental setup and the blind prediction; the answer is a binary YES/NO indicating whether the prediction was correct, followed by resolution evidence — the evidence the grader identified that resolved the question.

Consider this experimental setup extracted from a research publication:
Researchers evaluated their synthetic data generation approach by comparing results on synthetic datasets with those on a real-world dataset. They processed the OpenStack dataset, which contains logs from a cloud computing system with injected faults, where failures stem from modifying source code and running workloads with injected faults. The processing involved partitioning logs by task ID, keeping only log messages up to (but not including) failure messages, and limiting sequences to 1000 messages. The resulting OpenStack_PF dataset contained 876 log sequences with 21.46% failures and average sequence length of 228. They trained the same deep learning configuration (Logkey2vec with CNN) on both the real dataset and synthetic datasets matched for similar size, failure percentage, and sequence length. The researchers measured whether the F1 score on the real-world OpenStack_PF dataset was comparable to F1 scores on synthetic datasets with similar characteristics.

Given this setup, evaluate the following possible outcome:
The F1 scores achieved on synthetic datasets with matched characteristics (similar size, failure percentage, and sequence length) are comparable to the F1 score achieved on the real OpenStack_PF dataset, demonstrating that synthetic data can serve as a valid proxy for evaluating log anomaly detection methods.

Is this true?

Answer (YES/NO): YES